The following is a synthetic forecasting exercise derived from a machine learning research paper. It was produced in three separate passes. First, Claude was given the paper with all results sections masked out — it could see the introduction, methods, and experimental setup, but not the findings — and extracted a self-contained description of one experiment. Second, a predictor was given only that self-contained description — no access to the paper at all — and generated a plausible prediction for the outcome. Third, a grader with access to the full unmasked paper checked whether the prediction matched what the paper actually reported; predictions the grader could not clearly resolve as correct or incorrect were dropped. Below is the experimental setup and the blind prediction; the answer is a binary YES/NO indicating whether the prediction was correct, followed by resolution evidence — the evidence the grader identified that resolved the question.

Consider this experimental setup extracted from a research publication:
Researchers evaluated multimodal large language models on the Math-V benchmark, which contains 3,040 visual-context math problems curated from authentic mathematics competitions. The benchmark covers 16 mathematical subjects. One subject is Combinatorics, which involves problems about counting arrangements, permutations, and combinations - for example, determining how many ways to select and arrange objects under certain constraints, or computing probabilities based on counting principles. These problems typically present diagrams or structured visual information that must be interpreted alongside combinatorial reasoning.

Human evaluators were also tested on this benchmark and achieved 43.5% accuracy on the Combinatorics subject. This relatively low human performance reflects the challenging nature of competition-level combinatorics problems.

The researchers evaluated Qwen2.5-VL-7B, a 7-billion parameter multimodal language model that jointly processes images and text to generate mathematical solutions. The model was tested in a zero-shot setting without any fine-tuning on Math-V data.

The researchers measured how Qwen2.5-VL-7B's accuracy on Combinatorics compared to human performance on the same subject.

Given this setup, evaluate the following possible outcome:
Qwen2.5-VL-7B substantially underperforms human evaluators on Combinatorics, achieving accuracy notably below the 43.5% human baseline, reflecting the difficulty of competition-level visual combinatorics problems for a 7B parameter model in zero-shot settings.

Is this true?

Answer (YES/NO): YES